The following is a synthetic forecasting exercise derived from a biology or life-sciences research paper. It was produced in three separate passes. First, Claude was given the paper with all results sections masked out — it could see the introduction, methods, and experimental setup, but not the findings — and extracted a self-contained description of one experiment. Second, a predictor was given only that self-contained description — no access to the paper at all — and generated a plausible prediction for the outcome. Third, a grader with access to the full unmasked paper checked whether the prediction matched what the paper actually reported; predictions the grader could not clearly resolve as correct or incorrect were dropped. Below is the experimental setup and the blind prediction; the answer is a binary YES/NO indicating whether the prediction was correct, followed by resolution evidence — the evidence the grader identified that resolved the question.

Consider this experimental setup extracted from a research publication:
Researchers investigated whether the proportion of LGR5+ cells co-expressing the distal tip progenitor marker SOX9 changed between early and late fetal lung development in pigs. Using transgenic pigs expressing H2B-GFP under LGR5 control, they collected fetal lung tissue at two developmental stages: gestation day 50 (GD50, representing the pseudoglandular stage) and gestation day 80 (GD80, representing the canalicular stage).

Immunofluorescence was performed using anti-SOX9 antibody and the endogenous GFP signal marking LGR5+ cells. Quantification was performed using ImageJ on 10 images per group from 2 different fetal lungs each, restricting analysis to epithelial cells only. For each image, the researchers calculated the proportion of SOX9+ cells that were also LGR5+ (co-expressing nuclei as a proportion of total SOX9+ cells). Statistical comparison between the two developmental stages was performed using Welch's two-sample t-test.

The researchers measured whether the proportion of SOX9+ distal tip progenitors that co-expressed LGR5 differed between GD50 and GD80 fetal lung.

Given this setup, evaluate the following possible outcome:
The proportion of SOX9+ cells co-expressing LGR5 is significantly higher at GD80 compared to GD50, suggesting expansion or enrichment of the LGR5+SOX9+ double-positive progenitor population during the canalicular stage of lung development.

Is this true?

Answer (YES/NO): NO